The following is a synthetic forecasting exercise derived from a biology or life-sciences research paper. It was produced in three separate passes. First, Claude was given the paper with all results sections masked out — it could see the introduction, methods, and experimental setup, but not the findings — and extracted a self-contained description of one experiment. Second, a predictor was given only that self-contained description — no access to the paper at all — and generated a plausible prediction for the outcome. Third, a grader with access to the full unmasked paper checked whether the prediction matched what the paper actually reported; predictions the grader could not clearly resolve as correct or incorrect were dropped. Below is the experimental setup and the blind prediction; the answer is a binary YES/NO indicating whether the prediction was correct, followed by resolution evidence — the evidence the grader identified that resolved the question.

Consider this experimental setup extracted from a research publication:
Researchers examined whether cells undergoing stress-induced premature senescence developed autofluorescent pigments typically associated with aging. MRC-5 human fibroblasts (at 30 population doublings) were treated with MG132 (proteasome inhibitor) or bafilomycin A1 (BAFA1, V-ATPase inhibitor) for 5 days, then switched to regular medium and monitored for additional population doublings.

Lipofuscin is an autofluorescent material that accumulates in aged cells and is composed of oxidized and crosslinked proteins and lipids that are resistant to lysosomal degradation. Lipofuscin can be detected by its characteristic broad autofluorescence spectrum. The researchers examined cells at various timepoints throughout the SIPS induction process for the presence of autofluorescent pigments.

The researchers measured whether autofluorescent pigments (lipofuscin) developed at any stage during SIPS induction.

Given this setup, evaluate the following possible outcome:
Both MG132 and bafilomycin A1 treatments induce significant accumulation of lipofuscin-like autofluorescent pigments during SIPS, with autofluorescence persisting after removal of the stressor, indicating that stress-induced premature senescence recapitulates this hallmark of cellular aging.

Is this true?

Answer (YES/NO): NO